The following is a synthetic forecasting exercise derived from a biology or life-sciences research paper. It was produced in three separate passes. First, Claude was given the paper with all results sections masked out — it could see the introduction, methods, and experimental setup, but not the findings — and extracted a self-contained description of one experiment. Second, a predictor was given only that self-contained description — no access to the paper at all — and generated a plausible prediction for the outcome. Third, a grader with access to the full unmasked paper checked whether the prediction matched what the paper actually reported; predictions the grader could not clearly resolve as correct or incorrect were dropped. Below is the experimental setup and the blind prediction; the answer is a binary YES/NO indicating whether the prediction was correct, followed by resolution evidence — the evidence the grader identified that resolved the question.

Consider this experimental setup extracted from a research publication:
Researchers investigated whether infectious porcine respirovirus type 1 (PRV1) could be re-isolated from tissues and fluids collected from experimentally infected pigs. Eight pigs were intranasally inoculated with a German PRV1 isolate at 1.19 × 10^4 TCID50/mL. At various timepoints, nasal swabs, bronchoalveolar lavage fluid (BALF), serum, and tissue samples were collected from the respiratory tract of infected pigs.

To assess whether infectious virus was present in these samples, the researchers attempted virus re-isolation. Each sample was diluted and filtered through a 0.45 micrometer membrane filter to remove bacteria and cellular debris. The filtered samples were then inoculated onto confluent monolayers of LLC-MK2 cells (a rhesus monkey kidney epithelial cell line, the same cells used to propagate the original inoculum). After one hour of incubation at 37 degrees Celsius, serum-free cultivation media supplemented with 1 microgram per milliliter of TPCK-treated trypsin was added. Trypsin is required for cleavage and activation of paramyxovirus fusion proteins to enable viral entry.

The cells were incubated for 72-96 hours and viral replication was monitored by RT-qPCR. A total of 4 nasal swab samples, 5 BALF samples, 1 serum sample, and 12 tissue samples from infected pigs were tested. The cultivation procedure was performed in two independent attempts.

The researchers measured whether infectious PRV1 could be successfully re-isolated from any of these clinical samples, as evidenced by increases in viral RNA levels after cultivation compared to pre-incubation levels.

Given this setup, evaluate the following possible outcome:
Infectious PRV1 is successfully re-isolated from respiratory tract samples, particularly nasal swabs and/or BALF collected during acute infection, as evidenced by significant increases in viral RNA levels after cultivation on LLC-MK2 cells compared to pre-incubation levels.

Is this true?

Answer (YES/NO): YES